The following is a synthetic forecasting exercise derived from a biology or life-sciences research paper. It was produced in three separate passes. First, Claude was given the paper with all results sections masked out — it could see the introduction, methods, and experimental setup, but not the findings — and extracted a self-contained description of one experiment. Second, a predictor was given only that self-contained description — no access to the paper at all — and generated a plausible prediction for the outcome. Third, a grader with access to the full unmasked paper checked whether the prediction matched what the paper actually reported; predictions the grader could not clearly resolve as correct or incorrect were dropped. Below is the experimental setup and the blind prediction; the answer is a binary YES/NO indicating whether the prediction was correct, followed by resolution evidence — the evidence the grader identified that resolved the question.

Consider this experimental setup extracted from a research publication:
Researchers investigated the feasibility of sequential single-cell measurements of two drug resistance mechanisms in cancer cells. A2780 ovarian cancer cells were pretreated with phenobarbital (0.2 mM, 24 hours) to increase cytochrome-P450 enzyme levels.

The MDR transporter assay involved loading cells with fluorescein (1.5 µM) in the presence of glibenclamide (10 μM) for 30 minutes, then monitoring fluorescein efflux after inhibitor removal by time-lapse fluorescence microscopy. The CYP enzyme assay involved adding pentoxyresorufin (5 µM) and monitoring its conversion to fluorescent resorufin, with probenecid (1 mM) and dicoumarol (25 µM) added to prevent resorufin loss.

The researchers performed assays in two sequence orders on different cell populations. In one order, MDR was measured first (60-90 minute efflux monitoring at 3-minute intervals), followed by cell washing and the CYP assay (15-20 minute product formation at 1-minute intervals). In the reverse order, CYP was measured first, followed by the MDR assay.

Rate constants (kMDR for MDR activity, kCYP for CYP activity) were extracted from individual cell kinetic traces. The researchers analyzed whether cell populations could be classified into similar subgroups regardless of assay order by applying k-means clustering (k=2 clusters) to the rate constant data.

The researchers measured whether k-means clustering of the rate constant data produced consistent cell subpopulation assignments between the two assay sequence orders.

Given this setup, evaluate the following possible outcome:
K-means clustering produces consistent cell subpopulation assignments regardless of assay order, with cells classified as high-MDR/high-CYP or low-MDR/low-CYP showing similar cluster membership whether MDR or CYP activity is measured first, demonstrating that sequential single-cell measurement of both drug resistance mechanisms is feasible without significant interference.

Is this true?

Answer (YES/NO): NO